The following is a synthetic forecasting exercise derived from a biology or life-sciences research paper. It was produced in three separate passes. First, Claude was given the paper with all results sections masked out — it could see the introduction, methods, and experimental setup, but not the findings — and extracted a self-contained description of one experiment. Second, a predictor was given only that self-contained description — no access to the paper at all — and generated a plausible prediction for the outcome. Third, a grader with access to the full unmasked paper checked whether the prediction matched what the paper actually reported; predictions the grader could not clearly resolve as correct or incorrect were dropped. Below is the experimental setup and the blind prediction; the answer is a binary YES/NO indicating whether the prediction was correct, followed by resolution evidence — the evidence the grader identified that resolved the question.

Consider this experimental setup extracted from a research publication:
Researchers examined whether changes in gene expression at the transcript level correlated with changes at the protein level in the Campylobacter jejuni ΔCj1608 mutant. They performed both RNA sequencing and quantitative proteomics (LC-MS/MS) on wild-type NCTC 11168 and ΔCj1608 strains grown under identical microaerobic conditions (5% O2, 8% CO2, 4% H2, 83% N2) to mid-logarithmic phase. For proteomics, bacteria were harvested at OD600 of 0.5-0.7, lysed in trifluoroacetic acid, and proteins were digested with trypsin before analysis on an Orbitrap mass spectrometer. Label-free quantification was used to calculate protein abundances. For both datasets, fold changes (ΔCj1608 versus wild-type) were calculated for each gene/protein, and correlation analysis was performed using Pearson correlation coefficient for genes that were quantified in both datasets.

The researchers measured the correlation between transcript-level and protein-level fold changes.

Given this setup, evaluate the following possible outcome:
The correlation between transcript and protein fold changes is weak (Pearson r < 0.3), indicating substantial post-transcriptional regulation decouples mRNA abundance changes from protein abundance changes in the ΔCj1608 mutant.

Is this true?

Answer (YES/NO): NO